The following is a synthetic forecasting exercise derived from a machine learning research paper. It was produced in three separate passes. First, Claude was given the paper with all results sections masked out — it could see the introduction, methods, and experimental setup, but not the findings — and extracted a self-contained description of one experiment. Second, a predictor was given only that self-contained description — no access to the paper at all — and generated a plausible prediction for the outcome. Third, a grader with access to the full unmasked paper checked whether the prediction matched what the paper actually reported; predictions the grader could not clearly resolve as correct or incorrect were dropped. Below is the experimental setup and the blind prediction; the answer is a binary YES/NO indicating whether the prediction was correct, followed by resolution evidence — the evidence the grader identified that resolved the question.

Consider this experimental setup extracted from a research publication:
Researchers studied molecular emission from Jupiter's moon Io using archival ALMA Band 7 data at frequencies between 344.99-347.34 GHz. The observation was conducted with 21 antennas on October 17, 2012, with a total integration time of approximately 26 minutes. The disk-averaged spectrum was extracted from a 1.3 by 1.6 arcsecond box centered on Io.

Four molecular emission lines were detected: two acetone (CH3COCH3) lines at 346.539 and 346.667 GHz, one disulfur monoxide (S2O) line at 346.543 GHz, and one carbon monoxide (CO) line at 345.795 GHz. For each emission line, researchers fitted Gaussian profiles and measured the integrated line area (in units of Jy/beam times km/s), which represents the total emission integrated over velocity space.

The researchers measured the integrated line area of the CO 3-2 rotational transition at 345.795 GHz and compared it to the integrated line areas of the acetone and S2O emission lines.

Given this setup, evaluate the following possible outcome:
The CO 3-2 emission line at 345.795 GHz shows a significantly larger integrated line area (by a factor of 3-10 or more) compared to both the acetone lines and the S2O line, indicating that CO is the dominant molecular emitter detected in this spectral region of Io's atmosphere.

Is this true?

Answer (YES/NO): NO